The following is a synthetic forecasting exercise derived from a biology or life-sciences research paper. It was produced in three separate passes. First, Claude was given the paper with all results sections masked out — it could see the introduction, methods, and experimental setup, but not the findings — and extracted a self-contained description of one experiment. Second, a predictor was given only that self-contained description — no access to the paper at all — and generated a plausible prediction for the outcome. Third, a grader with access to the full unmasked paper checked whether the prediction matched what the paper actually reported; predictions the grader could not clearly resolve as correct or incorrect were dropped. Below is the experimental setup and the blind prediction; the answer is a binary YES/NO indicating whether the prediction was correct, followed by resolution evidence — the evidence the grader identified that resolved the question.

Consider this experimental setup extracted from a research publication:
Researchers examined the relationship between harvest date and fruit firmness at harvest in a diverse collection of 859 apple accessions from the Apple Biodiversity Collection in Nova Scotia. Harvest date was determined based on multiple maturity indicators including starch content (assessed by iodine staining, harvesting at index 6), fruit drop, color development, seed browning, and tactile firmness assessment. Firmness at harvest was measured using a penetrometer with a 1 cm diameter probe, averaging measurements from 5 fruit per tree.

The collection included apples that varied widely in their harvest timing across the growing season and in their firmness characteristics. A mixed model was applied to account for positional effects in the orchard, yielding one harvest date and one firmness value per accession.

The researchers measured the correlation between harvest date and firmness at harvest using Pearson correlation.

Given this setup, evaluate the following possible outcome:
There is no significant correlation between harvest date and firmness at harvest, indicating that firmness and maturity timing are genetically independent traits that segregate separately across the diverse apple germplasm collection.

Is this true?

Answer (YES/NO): NO